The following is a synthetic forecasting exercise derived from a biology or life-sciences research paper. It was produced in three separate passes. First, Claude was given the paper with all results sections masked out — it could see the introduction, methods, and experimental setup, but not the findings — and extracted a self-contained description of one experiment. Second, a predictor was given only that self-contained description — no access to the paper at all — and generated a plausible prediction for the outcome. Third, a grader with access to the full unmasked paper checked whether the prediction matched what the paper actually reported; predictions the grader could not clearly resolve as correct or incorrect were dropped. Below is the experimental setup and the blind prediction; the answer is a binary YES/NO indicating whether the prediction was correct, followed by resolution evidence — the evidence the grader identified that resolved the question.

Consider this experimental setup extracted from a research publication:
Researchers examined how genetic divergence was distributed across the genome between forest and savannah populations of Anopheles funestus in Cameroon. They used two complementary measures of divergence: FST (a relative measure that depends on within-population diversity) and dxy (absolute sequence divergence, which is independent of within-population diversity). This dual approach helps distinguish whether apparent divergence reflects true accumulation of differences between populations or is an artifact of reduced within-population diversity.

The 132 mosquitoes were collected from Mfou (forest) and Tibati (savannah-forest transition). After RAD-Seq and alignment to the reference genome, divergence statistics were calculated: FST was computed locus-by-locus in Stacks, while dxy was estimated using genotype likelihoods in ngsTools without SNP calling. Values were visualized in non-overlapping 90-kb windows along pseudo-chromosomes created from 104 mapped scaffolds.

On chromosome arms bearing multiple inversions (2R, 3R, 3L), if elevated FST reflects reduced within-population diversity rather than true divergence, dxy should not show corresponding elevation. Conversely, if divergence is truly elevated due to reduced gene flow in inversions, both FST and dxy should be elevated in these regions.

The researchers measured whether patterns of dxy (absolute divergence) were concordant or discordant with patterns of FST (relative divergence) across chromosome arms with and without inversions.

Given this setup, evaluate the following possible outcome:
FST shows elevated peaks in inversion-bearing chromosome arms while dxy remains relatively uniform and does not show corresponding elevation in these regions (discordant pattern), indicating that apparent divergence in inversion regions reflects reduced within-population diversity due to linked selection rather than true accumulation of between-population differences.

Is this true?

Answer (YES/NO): NO